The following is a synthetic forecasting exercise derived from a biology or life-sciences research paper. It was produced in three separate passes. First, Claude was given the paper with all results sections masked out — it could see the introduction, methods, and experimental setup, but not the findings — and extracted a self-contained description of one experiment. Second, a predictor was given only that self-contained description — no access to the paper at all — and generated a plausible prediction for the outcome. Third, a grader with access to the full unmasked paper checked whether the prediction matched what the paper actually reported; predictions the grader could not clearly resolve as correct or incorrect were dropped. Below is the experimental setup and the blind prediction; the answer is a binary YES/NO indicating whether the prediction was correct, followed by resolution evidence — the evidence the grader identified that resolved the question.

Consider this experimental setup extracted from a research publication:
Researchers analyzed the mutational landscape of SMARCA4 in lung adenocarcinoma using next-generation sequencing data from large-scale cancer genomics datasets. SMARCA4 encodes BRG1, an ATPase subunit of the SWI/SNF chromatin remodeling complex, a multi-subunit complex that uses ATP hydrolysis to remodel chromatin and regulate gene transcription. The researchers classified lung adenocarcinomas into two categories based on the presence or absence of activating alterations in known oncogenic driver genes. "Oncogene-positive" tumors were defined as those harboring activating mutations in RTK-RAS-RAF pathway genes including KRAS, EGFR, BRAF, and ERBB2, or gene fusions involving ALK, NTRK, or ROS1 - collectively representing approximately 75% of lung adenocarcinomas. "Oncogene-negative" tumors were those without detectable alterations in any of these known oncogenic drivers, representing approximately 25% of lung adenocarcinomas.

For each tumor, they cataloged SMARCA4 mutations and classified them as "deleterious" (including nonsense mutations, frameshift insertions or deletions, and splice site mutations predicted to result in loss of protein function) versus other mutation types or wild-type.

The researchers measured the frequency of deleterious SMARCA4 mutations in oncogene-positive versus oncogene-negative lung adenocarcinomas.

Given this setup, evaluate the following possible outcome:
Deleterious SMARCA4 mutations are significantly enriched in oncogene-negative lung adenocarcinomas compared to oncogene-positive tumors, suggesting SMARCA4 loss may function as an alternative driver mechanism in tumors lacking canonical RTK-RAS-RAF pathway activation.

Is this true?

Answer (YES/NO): YES